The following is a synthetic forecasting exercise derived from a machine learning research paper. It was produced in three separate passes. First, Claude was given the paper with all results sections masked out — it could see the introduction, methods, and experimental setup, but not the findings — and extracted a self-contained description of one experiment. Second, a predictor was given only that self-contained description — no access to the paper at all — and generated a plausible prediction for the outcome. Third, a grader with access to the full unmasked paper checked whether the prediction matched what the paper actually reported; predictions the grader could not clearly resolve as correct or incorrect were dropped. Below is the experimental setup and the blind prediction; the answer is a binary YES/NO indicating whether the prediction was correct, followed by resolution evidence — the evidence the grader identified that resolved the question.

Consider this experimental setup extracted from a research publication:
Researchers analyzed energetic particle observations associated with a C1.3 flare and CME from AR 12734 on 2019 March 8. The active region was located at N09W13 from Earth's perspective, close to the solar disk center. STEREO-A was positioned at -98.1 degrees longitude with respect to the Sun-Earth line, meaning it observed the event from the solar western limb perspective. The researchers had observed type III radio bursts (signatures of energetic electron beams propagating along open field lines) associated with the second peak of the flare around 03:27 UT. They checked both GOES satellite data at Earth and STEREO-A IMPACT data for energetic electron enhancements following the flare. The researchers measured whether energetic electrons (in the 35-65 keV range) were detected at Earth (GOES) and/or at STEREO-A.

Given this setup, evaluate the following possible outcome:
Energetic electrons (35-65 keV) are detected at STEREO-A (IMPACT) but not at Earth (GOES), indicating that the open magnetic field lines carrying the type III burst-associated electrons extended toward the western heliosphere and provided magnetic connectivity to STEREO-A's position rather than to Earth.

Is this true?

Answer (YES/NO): YES